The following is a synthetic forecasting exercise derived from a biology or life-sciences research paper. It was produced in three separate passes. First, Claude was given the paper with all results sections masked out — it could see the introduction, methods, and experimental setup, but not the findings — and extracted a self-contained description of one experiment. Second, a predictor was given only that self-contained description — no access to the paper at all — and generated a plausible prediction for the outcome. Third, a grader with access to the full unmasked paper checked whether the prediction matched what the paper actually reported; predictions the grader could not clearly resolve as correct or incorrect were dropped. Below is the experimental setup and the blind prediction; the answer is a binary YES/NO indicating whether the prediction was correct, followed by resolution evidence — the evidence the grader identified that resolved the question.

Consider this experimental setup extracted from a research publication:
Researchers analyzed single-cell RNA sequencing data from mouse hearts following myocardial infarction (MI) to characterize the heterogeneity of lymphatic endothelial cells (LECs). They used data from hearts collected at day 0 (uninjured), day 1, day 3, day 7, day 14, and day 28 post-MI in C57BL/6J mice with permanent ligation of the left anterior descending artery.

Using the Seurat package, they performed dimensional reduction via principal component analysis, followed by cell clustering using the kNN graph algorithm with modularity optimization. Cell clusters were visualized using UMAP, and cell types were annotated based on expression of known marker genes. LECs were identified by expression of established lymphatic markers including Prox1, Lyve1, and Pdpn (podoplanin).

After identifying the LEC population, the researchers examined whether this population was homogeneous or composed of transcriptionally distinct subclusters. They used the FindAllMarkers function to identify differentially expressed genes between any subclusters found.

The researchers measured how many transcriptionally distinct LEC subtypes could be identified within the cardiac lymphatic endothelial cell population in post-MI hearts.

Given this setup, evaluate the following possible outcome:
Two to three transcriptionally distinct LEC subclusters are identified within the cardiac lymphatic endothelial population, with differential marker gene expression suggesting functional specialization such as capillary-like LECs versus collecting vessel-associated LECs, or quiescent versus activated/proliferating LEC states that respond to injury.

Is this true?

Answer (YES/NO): NO